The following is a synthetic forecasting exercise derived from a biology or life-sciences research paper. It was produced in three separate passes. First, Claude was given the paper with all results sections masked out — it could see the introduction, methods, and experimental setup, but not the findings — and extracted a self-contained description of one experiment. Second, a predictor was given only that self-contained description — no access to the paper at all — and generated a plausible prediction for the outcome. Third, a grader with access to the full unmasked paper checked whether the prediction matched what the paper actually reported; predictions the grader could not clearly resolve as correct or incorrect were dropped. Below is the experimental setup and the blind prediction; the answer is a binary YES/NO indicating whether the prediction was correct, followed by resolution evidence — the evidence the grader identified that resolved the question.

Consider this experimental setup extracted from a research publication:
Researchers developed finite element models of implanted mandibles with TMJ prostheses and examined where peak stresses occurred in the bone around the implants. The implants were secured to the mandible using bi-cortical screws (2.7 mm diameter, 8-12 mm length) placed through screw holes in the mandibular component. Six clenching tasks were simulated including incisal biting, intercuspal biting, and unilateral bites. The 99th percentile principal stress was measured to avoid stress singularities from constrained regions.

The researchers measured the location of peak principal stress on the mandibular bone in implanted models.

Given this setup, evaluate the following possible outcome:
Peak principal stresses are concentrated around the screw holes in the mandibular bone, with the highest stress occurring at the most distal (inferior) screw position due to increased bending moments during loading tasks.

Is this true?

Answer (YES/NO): YES